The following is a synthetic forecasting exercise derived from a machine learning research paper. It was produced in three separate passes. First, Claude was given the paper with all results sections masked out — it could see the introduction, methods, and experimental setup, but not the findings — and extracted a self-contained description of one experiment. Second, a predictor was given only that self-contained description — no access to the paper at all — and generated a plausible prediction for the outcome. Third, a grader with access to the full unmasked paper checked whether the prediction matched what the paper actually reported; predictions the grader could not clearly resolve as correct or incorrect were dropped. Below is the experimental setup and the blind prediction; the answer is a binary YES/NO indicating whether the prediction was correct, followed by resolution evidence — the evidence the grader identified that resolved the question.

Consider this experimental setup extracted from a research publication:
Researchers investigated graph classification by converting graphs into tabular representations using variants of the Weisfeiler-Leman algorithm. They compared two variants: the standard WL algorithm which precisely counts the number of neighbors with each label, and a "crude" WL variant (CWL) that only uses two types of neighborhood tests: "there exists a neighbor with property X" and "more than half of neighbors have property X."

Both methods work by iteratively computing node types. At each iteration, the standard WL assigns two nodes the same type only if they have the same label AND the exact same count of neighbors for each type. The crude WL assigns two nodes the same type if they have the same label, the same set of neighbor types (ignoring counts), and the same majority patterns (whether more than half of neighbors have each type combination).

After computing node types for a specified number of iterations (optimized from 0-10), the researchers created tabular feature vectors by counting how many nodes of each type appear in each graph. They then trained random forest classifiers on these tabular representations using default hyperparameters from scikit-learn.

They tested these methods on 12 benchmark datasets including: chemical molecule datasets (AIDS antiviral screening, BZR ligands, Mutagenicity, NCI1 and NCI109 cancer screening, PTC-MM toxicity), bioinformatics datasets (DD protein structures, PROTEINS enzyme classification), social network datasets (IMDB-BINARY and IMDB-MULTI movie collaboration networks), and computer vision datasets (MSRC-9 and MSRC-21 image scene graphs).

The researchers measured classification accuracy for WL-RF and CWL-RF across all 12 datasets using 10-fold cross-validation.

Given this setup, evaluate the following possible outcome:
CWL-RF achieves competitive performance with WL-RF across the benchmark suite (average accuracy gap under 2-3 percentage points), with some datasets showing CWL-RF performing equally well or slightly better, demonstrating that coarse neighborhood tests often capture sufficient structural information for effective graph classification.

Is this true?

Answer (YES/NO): YES